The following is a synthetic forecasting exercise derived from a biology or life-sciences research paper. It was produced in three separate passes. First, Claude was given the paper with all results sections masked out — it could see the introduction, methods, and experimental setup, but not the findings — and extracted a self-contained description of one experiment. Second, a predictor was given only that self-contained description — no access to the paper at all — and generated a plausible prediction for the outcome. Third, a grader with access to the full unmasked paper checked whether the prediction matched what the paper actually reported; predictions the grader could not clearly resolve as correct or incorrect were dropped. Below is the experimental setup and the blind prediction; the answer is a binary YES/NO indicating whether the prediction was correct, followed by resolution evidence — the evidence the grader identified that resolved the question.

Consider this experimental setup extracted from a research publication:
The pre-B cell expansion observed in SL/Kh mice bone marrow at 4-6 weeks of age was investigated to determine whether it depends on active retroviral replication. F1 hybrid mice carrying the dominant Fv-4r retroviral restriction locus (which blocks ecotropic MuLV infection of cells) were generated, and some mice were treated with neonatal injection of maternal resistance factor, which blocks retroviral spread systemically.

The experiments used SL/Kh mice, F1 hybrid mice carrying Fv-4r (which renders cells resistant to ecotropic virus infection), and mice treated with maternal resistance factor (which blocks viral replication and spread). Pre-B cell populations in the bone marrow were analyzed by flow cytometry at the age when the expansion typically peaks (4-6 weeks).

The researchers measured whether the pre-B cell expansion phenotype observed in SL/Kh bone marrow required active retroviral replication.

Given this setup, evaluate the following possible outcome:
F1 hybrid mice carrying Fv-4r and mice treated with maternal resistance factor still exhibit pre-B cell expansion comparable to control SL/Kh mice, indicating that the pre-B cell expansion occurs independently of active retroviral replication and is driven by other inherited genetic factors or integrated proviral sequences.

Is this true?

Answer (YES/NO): YES